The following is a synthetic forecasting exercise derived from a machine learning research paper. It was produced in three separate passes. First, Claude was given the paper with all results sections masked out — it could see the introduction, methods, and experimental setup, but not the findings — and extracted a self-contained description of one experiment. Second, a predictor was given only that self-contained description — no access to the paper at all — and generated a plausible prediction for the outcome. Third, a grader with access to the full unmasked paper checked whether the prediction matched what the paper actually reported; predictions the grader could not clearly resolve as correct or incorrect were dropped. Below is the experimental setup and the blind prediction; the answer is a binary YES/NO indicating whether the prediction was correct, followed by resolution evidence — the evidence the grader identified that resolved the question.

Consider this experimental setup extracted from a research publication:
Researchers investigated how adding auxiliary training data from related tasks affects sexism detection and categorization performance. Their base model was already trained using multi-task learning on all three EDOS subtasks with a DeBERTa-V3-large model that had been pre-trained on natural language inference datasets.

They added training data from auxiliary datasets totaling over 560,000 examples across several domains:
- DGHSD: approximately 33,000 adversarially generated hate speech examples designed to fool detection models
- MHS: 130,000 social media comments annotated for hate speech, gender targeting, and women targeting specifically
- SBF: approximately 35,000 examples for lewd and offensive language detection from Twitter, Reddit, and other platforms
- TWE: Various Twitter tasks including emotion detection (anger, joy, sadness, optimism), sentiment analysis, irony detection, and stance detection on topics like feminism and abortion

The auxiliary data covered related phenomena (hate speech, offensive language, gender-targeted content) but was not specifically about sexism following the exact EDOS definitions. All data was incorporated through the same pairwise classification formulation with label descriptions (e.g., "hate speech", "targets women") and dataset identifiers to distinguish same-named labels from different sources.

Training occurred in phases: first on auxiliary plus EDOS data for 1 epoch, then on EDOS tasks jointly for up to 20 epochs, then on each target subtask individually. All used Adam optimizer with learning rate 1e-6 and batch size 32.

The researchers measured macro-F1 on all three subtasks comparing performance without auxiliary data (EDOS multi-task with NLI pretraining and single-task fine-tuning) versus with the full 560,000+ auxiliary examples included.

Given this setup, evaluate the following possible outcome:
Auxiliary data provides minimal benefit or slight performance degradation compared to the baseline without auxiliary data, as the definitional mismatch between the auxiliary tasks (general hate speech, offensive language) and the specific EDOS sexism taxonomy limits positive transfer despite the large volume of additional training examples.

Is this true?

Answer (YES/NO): NO